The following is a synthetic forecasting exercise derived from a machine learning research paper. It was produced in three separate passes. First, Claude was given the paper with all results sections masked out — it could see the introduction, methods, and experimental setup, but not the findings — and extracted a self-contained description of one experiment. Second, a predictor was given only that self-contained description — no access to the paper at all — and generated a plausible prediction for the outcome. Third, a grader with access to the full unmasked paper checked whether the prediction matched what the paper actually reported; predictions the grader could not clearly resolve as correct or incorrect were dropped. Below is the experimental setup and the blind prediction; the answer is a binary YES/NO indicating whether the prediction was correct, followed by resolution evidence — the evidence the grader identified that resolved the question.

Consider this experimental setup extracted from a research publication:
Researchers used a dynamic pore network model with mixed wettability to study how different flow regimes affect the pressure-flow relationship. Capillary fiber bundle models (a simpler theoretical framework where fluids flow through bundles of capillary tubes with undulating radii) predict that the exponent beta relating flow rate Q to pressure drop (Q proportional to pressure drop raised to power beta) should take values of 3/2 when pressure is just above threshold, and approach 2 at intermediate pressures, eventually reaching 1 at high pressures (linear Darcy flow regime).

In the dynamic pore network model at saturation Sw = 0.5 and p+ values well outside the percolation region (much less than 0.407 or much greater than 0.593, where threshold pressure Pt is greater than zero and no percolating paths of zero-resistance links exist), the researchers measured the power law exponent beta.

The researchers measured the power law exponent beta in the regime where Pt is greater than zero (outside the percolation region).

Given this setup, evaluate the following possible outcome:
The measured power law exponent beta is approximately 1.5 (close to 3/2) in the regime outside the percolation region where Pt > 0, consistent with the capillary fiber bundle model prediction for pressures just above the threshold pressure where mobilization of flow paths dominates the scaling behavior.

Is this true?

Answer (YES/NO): NO